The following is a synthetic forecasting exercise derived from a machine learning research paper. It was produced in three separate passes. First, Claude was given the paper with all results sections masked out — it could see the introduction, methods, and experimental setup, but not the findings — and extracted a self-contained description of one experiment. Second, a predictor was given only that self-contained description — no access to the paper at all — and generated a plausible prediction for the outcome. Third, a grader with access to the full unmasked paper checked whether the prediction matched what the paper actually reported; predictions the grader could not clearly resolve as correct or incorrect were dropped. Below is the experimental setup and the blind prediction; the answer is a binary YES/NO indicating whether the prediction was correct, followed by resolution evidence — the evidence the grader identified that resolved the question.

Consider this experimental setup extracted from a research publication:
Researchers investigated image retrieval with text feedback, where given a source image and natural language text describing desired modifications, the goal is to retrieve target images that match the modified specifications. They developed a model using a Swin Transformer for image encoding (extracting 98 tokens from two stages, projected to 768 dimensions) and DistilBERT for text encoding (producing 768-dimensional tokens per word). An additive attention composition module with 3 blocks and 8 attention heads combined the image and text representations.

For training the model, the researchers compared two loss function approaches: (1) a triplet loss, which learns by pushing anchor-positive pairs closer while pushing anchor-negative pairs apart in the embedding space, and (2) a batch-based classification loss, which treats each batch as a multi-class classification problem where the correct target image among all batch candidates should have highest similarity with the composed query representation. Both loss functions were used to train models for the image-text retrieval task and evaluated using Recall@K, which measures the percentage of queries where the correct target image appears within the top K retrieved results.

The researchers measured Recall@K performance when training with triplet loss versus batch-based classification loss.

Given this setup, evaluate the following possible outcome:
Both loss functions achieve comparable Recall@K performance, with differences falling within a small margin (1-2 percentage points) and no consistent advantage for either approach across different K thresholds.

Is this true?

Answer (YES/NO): NO